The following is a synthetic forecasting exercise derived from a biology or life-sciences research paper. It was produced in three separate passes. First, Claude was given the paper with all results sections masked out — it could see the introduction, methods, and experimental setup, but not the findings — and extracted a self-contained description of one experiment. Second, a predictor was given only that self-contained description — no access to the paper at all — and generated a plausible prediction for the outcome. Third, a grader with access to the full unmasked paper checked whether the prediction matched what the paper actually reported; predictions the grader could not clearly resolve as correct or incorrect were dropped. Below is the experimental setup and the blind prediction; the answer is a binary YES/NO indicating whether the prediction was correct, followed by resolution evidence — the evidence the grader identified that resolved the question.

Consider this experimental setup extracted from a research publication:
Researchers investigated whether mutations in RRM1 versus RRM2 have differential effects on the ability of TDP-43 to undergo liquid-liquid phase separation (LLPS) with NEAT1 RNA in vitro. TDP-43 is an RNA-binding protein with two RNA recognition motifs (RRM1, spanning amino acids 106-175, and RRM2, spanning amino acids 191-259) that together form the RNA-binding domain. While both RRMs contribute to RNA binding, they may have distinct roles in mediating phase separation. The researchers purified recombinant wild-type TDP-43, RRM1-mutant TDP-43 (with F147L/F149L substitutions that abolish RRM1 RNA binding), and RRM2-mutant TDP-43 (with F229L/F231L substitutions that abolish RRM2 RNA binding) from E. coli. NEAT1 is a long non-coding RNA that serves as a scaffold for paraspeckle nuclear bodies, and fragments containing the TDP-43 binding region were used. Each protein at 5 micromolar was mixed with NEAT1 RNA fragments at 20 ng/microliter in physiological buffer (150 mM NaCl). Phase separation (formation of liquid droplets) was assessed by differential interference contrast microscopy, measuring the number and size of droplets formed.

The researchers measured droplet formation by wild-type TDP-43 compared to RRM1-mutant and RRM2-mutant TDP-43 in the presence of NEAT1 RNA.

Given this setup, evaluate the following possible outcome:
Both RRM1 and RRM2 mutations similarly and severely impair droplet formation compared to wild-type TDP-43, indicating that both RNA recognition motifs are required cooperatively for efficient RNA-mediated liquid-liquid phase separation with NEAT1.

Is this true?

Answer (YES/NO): NO